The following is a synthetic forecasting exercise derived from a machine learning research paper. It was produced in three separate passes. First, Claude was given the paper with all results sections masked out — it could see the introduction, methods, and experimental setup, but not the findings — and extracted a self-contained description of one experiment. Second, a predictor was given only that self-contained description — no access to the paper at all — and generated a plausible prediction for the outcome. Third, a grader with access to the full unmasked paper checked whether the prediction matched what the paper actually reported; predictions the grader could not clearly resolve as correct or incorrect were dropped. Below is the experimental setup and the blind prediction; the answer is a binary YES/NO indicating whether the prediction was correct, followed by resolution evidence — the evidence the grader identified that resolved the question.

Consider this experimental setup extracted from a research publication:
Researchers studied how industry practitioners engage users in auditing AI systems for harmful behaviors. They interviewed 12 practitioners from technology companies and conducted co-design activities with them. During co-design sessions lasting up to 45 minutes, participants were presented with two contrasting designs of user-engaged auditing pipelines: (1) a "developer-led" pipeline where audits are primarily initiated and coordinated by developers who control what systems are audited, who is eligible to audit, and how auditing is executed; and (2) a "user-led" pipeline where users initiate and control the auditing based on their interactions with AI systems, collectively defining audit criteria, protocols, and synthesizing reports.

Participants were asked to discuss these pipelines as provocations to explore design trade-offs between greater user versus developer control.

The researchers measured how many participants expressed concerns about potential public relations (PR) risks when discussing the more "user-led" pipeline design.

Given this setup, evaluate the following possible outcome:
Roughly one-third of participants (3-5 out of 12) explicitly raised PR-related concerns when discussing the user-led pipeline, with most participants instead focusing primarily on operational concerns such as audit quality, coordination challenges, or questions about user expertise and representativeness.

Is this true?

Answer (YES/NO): NO